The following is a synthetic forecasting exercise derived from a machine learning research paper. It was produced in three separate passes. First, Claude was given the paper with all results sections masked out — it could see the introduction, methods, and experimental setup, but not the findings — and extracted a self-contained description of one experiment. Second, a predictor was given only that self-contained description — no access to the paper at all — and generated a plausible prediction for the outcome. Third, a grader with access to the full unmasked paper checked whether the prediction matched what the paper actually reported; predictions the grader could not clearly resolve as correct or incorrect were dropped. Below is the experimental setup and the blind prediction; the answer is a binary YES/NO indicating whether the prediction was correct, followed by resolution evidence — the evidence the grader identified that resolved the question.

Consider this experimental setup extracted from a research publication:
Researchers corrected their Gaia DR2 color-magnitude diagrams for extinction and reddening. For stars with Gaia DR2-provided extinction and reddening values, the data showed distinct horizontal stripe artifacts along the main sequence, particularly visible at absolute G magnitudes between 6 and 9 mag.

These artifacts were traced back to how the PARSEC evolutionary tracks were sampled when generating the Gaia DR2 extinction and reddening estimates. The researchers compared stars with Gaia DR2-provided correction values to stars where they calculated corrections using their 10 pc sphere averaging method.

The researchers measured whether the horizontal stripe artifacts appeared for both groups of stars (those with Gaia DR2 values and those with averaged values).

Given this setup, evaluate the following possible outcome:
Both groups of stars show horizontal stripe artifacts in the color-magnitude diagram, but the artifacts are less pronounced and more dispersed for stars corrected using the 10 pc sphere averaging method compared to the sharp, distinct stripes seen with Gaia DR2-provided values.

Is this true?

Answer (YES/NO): NO